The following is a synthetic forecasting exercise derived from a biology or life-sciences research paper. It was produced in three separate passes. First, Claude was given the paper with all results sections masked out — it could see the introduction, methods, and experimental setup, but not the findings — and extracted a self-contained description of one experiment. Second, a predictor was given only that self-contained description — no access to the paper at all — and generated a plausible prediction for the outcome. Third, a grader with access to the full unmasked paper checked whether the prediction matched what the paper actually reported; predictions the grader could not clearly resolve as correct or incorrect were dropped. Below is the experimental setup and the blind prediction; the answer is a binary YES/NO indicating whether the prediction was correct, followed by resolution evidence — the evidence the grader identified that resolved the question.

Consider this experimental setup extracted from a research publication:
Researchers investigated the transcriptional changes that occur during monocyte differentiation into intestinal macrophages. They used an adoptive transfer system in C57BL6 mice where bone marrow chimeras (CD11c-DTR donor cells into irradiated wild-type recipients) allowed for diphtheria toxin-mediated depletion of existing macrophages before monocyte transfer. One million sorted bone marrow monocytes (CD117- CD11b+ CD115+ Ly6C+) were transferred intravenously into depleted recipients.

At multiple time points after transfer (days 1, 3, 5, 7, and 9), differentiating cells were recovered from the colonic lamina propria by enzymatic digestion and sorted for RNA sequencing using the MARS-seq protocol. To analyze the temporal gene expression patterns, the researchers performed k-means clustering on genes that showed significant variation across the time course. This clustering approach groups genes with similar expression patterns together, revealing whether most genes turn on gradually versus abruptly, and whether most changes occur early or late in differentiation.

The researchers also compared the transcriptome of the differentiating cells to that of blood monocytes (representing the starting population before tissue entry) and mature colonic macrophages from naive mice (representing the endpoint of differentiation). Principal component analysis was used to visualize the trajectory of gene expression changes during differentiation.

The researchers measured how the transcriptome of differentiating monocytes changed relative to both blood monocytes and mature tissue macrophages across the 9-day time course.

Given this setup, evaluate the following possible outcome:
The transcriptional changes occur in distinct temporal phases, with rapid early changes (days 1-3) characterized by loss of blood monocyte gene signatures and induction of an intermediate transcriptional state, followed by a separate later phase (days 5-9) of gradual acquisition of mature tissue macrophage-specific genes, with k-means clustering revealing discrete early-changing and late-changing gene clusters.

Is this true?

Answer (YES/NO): NO